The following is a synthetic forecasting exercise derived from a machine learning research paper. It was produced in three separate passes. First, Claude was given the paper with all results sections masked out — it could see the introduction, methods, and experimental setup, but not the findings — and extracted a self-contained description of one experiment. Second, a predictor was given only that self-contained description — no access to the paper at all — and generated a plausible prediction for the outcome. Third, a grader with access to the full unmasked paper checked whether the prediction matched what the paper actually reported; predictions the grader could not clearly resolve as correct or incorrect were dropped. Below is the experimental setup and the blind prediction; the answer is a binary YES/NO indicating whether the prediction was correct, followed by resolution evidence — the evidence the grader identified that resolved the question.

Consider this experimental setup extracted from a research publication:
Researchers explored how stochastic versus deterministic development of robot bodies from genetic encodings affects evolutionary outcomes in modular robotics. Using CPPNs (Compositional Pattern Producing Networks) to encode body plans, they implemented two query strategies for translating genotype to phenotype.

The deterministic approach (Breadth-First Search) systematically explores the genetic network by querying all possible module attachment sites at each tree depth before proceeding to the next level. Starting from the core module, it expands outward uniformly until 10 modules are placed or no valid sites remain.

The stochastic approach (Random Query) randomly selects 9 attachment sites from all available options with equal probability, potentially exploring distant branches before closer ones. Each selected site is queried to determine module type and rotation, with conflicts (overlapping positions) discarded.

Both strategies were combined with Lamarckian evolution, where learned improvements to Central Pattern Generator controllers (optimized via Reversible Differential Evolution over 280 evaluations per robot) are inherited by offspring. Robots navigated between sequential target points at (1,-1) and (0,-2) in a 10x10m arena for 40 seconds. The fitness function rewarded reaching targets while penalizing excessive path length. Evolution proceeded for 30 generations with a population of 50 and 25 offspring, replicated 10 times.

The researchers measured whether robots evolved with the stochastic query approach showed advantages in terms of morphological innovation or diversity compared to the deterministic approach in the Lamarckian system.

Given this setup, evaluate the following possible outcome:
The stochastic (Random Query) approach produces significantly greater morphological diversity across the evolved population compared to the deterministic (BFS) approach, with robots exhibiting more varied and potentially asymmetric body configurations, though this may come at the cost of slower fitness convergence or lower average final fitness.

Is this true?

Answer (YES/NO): NO